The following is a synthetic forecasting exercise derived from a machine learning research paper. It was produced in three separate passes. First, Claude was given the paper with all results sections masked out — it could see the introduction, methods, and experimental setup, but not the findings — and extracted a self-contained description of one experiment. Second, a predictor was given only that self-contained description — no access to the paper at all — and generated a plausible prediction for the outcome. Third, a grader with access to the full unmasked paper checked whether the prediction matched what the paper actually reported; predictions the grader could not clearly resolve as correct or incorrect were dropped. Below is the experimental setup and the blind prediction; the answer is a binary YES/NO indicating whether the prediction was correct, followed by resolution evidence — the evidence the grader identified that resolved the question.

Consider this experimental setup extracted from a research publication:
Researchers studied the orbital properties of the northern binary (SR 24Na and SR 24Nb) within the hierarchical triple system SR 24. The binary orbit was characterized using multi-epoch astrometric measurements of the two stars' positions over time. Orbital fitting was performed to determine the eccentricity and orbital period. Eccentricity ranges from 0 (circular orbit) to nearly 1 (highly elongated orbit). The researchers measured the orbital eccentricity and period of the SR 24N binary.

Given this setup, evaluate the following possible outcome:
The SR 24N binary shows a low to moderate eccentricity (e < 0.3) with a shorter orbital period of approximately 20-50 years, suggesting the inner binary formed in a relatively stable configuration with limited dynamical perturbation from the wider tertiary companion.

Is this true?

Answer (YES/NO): NO